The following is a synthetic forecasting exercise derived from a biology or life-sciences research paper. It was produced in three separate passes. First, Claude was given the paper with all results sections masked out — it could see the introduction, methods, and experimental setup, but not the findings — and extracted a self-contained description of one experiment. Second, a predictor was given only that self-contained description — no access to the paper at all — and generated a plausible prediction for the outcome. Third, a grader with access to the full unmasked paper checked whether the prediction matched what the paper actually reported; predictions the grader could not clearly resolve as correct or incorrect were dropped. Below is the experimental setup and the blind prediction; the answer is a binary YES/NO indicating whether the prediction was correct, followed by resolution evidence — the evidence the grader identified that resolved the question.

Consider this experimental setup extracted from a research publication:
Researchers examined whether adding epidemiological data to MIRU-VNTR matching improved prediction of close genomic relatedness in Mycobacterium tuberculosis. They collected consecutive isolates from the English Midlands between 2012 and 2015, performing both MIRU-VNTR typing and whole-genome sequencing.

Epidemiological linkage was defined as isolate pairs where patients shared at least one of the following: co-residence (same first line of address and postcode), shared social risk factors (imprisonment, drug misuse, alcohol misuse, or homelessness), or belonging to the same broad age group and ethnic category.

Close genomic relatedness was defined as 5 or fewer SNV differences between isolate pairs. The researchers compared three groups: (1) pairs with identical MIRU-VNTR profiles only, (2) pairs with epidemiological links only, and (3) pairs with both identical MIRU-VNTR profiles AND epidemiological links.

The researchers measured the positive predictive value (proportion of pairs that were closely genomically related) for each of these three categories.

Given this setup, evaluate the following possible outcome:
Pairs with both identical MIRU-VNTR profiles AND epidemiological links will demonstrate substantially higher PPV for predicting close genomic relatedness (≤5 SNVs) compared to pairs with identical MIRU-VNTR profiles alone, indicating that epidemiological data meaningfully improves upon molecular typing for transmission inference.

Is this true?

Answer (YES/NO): NO